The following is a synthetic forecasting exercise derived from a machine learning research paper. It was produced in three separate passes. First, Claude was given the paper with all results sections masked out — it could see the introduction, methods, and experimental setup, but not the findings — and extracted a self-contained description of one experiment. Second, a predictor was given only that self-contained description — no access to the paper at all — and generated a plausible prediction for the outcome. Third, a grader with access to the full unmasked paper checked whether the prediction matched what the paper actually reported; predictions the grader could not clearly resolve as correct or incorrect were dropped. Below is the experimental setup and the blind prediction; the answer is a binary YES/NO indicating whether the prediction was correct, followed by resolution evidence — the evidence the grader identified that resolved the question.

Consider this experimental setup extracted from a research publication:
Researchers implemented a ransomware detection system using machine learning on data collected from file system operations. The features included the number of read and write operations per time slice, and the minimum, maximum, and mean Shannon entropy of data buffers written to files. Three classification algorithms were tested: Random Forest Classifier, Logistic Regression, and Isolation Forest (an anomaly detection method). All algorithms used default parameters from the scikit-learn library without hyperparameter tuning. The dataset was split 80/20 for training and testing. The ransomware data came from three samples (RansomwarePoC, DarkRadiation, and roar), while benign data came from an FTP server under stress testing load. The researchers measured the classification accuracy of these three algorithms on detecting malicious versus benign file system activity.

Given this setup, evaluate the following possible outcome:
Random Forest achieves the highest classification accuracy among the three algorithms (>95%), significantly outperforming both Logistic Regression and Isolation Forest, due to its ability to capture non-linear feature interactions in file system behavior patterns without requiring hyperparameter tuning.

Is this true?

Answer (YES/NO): NO